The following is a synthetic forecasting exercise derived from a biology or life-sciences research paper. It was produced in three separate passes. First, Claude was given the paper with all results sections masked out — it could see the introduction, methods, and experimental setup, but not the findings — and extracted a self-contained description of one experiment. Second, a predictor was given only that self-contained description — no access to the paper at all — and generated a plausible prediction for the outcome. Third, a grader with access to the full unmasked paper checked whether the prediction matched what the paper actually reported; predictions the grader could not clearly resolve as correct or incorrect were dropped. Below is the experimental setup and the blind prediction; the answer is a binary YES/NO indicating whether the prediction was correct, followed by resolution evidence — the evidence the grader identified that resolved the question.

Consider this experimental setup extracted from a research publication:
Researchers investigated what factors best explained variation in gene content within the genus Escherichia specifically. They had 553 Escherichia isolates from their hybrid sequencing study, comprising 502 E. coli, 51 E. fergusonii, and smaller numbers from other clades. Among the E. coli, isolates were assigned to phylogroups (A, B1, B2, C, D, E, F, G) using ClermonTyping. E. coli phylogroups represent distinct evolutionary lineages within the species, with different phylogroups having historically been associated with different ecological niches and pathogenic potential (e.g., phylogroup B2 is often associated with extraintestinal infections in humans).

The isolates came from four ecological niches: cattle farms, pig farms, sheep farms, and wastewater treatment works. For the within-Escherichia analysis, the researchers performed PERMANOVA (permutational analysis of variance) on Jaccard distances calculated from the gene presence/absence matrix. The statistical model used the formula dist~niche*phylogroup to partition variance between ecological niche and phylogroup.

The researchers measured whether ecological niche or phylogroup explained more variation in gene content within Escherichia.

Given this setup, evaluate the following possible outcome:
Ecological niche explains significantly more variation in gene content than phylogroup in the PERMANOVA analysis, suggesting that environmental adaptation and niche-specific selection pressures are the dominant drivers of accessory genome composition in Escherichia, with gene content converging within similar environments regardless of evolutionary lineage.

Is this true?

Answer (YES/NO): NO